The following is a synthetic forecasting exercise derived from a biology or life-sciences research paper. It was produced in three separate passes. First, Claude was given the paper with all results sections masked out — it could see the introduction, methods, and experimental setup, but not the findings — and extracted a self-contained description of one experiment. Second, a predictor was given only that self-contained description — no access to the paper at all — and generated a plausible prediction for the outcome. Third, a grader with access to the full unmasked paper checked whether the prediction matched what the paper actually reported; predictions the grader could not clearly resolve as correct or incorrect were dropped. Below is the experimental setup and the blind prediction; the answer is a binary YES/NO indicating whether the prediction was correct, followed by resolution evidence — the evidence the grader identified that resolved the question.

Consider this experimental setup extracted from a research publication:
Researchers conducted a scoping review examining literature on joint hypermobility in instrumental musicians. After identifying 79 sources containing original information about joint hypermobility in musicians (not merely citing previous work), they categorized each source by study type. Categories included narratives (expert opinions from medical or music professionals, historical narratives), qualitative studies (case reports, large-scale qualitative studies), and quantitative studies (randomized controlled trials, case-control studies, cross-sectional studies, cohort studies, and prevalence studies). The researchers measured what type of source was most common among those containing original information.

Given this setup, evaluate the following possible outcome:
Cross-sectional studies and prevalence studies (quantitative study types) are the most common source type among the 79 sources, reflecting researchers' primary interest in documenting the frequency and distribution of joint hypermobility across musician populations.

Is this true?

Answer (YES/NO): NO